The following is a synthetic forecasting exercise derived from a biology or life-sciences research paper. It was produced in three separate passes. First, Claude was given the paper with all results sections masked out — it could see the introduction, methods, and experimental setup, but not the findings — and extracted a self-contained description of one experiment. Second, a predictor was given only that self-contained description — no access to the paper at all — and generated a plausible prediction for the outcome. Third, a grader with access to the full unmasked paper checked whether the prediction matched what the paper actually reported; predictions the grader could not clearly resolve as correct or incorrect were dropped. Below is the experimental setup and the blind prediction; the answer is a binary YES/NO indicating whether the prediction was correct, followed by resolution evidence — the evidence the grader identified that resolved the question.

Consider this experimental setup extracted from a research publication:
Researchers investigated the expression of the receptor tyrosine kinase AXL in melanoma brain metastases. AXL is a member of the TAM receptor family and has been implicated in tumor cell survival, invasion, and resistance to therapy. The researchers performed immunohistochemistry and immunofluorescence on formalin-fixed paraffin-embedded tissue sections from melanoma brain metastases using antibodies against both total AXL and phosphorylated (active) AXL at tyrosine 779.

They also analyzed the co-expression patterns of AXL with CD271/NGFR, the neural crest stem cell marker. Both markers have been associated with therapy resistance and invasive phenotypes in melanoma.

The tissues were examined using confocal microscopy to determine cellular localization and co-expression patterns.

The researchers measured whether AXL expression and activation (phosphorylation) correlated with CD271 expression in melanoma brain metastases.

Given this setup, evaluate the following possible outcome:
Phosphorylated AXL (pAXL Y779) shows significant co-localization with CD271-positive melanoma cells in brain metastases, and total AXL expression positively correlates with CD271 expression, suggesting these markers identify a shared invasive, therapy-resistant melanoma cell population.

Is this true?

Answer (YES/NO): NO